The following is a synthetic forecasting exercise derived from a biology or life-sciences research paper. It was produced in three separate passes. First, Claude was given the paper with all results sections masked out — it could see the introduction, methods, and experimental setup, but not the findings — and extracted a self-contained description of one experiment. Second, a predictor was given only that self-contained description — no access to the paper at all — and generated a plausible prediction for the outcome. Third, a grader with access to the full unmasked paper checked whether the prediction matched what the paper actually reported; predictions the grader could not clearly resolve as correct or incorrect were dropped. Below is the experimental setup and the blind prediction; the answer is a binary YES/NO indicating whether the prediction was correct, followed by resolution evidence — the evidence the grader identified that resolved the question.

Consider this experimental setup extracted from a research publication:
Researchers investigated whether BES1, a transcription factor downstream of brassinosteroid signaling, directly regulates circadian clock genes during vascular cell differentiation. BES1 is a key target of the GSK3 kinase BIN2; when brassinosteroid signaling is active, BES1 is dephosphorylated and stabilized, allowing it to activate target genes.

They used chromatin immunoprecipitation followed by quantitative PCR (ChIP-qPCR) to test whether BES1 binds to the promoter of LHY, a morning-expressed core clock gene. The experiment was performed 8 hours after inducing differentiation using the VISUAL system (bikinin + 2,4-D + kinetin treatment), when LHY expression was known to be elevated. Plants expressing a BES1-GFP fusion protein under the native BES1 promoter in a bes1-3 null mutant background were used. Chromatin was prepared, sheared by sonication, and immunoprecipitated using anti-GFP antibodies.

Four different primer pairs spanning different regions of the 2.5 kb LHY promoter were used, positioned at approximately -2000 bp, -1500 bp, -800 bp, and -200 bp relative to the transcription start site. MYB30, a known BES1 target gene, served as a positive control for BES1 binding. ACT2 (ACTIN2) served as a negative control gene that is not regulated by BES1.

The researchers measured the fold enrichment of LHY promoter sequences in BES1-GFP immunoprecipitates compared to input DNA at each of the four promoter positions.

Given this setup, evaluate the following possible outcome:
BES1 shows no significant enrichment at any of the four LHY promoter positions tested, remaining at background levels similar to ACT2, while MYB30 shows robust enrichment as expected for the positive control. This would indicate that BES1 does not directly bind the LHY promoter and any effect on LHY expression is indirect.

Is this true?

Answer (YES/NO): NO